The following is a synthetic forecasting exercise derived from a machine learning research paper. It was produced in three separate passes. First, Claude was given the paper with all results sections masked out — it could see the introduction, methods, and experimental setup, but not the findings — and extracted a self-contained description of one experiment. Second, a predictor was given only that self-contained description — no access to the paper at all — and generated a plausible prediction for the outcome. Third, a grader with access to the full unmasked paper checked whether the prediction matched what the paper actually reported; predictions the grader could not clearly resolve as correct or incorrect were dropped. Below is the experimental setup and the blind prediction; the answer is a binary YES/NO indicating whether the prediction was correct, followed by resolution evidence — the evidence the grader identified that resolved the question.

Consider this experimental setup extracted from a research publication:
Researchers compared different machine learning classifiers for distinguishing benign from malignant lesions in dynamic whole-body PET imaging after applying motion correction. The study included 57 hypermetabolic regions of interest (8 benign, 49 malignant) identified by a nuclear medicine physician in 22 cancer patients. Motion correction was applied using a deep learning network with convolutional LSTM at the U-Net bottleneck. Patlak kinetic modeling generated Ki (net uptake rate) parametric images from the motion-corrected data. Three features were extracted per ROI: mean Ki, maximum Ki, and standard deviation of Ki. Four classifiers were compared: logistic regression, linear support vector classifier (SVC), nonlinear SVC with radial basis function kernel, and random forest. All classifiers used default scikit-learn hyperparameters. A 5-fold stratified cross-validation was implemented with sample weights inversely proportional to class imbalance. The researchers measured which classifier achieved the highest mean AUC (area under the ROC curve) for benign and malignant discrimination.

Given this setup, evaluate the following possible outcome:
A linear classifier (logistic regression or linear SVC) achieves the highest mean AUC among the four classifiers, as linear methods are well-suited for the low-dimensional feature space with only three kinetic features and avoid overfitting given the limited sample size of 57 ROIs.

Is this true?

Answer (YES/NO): YES